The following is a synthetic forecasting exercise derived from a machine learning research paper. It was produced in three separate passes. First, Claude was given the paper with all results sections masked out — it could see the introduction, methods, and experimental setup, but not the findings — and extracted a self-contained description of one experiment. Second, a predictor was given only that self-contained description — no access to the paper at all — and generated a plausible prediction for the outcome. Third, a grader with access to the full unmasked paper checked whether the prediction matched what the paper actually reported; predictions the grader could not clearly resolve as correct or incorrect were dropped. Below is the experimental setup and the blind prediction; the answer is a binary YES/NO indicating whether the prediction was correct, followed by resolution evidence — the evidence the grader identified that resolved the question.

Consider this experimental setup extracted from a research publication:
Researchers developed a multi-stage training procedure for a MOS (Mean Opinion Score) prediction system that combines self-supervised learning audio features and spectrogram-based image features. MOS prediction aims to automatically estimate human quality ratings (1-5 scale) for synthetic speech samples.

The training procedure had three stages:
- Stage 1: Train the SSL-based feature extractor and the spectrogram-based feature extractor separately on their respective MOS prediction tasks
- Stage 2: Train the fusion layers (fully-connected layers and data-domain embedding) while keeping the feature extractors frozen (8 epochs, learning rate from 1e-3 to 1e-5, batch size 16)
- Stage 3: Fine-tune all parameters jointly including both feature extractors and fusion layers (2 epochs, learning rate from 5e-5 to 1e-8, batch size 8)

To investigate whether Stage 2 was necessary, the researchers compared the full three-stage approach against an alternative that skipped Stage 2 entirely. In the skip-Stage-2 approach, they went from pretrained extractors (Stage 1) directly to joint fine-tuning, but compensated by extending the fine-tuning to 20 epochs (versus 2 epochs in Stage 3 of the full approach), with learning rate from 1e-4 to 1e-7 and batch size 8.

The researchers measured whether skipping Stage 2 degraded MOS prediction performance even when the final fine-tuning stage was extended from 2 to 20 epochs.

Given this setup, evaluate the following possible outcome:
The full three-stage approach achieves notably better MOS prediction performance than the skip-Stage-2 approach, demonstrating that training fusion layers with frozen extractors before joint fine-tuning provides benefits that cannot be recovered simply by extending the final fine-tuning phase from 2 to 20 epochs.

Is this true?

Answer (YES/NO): YES